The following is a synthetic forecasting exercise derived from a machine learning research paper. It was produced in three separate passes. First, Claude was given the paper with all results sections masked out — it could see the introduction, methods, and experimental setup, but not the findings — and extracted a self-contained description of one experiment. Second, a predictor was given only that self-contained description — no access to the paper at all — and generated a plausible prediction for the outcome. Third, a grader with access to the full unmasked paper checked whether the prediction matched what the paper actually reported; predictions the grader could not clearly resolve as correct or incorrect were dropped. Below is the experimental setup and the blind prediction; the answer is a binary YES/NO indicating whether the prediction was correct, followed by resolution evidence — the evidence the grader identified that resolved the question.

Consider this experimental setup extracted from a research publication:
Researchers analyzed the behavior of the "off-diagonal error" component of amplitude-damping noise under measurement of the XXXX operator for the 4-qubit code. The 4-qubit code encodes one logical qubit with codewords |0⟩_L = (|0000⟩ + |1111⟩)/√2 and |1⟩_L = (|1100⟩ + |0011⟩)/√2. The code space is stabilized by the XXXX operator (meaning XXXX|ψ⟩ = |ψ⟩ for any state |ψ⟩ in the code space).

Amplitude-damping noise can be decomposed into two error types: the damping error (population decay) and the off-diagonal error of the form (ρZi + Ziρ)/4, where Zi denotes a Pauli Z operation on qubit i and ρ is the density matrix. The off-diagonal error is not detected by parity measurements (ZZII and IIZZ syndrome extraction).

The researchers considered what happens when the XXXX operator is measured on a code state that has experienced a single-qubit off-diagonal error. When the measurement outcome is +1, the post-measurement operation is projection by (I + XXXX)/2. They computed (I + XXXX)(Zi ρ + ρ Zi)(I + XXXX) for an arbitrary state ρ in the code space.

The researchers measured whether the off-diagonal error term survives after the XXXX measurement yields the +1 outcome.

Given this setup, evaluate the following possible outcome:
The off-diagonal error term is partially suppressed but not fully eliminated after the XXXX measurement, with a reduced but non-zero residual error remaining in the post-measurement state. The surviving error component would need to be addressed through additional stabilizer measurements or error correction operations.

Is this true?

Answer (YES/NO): NO